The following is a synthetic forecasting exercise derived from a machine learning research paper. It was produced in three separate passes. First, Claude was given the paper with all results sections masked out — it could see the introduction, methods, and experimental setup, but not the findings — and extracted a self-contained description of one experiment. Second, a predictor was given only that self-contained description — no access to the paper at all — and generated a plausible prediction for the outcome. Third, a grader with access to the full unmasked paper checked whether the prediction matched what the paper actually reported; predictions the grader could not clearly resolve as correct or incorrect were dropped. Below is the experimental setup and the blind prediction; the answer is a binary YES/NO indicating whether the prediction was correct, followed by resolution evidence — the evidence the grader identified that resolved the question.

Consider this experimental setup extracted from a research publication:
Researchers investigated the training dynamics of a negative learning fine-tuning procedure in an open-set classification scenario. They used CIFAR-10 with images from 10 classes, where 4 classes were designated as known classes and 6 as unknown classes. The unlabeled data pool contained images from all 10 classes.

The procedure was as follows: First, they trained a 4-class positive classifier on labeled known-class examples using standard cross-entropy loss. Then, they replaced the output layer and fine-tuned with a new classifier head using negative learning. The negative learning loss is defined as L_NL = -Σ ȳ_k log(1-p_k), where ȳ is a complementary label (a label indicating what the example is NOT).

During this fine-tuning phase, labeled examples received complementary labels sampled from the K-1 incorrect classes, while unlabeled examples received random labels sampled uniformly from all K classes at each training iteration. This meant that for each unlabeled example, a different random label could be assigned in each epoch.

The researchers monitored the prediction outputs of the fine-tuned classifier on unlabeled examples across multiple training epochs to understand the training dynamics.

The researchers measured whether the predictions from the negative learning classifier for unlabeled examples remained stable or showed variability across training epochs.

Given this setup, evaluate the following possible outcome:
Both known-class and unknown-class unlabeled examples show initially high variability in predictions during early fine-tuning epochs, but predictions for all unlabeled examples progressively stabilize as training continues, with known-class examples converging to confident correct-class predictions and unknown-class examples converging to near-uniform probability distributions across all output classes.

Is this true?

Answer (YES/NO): NO